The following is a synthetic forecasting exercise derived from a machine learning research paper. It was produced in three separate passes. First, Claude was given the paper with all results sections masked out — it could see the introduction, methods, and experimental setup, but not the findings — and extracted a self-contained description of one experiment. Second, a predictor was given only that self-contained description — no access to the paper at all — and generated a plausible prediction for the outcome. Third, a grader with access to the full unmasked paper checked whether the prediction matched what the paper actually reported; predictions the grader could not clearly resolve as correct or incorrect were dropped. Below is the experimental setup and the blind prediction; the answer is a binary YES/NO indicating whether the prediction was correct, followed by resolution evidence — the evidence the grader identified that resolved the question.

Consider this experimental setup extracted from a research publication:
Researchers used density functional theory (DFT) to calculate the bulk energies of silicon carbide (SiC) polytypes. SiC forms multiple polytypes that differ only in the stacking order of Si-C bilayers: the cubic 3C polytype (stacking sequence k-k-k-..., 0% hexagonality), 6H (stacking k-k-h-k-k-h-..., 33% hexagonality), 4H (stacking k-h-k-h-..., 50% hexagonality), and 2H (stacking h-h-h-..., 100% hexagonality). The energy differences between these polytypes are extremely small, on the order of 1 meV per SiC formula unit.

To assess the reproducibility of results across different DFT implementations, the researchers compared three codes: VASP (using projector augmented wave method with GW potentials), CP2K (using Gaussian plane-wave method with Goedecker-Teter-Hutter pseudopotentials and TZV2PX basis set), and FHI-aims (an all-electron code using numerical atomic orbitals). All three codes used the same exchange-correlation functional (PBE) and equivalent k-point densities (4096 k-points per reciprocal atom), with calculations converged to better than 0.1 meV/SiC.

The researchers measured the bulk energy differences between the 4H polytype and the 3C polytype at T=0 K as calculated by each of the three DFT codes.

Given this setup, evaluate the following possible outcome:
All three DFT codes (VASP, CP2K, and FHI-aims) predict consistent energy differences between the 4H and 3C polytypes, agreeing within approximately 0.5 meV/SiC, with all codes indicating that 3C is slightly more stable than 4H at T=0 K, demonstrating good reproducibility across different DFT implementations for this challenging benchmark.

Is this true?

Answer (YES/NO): NO